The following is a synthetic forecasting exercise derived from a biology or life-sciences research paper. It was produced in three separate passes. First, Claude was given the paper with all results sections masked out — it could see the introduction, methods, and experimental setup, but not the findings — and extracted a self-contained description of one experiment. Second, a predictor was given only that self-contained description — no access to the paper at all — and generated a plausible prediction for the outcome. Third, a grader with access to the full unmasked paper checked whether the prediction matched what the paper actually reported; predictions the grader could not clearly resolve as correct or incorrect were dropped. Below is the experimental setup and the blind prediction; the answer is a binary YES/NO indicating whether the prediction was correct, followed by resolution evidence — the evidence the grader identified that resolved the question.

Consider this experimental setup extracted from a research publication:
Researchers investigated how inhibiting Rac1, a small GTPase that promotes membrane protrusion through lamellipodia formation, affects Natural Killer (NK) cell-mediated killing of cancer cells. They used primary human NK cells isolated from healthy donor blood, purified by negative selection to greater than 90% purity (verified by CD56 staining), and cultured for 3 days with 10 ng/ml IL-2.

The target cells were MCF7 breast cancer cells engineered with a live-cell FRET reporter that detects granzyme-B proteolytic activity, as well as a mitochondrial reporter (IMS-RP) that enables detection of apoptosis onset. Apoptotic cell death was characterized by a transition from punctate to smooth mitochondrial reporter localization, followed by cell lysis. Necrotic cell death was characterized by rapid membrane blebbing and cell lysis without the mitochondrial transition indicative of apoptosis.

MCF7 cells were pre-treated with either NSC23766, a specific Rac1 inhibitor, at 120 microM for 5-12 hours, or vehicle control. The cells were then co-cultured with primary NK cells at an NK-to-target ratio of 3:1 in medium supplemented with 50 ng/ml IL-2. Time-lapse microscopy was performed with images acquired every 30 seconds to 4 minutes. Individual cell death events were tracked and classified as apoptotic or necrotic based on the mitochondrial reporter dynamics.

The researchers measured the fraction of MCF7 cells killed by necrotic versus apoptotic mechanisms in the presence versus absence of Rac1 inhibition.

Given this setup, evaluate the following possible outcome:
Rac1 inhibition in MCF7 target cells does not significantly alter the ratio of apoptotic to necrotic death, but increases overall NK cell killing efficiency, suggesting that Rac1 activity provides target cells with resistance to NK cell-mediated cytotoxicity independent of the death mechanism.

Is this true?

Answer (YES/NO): NO